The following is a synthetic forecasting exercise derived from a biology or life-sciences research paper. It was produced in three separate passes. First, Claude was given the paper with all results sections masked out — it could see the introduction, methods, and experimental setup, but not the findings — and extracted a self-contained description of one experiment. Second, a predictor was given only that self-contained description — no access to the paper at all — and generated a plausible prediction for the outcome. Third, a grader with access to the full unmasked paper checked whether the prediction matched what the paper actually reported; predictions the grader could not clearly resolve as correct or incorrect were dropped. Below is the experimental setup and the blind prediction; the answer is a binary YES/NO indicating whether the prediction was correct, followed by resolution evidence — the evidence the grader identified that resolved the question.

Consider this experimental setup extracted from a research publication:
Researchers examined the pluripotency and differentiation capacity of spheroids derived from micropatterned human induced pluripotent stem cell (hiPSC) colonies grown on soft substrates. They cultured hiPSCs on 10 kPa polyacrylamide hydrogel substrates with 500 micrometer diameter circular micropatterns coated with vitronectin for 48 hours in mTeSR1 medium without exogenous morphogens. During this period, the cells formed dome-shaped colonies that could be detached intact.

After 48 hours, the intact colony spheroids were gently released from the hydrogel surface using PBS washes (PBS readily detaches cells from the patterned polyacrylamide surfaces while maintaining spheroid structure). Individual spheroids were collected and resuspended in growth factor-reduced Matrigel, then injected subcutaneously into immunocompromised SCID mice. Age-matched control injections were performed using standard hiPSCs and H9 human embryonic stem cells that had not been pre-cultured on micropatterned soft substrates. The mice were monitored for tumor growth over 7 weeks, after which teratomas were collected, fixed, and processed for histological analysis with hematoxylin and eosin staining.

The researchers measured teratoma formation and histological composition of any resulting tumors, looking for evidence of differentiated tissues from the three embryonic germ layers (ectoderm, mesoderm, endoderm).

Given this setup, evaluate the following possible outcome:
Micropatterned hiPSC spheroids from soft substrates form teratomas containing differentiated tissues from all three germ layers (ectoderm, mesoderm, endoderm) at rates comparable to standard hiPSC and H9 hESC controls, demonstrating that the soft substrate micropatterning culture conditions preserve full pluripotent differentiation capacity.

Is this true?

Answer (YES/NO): YES